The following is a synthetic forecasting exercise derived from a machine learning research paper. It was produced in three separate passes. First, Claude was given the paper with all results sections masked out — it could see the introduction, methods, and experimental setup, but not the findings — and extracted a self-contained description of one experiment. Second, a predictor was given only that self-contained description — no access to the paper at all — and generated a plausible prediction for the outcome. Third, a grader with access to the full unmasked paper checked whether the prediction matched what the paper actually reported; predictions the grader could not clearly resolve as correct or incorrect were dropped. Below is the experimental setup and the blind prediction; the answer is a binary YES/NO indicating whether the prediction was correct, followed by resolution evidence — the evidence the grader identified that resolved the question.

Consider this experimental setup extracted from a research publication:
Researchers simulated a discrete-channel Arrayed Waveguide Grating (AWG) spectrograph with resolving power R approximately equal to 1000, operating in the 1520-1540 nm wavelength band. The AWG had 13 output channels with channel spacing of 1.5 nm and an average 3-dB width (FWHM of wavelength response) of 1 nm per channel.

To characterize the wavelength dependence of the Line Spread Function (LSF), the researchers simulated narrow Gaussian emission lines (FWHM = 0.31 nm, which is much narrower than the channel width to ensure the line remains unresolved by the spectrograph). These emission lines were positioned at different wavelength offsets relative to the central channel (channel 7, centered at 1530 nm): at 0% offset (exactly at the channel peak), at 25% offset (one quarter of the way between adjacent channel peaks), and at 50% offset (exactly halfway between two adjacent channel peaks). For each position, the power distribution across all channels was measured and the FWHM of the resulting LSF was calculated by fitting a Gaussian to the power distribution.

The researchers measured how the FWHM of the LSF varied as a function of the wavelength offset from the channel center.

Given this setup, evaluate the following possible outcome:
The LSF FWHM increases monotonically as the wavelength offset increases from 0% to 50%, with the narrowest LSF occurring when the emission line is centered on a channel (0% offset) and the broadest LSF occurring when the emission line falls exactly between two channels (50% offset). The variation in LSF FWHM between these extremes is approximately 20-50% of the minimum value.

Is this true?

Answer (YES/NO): NO